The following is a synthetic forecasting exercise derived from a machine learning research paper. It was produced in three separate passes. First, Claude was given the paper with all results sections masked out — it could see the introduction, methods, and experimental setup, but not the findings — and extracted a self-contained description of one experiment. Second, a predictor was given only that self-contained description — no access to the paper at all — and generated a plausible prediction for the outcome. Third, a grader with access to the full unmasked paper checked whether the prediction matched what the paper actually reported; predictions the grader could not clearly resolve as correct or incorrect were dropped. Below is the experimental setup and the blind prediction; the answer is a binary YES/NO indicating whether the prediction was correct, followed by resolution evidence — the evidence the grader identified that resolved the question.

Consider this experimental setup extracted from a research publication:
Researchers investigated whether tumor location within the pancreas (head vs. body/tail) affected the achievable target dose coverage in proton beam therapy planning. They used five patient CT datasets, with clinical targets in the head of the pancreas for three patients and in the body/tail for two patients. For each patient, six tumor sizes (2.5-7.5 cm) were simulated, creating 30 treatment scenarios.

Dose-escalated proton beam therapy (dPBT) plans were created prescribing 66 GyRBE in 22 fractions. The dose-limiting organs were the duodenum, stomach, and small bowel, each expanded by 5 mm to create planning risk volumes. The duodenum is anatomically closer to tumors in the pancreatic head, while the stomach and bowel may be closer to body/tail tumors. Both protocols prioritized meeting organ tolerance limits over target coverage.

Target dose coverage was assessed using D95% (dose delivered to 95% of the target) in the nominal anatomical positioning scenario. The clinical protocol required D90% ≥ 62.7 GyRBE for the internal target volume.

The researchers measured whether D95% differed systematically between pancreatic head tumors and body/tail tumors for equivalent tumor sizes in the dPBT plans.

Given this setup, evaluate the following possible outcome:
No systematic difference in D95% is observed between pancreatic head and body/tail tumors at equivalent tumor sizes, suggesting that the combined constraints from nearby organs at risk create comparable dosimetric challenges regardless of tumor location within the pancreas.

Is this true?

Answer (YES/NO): YES